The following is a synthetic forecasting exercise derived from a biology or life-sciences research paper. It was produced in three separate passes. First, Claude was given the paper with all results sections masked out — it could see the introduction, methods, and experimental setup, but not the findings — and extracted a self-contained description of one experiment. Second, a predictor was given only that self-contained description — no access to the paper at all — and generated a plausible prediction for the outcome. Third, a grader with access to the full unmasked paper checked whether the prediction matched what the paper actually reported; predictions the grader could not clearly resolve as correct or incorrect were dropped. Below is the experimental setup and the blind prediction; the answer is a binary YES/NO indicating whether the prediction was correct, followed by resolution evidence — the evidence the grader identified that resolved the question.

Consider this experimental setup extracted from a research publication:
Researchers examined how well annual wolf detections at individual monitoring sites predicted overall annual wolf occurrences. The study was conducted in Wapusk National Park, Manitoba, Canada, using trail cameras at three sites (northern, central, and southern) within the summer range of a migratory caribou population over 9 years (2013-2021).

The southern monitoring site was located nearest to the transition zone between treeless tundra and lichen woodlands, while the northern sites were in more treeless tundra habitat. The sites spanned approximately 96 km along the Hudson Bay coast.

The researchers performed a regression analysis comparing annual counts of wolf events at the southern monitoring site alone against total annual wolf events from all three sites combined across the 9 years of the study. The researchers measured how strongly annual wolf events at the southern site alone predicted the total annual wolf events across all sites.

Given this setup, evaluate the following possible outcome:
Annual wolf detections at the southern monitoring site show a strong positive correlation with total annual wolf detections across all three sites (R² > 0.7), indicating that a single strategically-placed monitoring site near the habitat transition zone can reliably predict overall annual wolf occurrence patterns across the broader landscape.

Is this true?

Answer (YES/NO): YES